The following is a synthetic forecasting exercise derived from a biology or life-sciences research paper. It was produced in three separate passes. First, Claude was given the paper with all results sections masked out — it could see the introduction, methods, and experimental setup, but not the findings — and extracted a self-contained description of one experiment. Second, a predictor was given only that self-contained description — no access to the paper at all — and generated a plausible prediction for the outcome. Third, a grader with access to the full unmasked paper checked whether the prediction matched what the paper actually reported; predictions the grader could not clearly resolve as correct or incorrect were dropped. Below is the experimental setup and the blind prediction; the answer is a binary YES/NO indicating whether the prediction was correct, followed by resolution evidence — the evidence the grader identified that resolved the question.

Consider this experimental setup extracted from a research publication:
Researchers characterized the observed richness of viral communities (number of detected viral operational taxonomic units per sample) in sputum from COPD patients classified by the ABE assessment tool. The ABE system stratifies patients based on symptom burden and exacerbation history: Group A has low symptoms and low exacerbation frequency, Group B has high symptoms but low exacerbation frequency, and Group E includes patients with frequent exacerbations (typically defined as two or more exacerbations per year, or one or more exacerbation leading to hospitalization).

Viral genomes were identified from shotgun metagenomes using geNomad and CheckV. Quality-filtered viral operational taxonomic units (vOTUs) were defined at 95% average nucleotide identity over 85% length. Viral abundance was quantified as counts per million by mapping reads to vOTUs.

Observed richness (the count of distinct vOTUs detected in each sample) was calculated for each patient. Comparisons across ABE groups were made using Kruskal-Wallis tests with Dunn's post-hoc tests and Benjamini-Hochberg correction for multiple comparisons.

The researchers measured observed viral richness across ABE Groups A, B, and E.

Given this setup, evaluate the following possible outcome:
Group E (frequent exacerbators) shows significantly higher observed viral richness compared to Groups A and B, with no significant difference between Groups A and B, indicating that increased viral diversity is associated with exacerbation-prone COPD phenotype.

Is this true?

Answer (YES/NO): NO